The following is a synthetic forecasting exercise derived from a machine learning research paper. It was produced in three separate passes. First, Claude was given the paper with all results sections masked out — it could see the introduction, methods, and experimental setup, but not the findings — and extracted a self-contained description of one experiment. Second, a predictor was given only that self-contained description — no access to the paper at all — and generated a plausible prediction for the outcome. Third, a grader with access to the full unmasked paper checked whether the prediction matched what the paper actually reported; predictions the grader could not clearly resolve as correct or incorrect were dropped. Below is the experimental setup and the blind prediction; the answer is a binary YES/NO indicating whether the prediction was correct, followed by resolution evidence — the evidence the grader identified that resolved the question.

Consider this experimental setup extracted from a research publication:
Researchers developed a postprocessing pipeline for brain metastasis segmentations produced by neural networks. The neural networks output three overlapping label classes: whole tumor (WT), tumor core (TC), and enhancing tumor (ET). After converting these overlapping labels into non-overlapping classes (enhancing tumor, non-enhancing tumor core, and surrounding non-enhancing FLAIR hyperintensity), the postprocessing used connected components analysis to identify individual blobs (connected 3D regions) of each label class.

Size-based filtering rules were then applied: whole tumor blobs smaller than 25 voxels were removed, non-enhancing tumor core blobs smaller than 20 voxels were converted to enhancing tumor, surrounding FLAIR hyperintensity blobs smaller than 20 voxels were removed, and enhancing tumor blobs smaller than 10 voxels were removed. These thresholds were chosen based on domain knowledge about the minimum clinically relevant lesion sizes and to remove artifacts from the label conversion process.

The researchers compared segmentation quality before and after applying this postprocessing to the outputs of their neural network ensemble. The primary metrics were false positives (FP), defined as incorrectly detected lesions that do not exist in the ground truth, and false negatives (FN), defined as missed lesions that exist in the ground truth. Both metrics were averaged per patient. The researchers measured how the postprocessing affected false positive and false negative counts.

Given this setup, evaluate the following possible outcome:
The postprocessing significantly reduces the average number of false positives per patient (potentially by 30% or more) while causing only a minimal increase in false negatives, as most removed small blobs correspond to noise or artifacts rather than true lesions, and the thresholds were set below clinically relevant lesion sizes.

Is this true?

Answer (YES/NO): NO